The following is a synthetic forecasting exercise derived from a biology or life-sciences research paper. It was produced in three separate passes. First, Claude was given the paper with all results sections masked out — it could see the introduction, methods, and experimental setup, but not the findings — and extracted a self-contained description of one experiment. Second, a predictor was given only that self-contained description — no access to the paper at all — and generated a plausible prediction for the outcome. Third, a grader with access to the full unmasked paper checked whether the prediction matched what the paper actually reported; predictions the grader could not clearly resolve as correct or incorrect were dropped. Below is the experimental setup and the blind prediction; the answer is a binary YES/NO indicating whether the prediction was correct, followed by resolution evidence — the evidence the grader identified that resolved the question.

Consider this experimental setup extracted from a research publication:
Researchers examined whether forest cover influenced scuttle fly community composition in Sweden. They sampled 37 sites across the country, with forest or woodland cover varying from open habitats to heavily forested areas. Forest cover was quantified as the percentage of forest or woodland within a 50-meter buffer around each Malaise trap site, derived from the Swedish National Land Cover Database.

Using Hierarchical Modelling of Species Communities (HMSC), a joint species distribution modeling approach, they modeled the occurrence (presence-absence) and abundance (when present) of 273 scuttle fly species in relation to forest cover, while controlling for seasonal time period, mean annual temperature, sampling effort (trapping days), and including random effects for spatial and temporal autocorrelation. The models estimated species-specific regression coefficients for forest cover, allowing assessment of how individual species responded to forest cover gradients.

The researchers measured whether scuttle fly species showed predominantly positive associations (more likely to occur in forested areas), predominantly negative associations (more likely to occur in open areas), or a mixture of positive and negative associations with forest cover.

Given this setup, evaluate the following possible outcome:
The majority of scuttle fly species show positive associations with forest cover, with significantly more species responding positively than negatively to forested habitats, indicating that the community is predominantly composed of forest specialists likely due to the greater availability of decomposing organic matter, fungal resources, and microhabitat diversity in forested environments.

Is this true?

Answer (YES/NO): NO